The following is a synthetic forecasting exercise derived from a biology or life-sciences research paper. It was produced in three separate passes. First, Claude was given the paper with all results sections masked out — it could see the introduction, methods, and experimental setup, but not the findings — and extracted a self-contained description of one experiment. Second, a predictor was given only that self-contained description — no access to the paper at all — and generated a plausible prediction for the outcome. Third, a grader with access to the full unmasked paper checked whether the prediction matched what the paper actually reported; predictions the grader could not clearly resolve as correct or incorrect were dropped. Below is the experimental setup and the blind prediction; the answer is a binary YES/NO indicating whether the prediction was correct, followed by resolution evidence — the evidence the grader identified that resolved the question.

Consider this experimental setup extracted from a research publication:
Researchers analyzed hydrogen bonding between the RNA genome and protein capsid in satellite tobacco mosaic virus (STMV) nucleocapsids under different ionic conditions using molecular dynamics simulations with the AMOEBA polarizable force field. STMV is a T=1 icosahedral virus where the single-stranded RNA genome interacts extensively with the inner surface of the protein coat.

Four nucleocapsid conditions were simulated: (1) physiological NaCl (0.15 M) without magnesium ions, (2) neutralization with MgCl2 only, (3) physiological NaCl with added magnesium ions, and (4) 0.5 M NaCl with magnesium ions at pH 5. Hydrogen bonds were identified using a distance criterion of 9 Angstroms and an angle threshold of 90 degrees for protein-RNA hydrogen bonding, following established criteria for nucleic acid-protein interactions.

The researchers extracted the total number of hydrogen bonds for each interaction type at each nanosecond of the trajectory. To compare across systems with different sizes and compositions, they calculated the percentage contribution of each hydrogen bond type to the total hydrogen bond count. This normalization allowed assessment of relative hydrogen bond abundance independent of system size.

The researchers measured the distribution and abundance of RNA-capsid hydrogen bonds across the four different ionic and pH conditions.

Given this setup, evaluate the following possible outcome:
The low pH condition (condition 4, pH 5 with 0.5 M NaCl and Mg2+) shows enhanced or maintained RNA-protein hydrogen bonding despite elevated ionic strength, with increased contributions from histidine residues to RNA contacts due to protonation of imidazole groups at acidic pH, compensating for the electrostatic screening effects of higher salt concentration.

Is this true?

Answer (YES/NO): NO